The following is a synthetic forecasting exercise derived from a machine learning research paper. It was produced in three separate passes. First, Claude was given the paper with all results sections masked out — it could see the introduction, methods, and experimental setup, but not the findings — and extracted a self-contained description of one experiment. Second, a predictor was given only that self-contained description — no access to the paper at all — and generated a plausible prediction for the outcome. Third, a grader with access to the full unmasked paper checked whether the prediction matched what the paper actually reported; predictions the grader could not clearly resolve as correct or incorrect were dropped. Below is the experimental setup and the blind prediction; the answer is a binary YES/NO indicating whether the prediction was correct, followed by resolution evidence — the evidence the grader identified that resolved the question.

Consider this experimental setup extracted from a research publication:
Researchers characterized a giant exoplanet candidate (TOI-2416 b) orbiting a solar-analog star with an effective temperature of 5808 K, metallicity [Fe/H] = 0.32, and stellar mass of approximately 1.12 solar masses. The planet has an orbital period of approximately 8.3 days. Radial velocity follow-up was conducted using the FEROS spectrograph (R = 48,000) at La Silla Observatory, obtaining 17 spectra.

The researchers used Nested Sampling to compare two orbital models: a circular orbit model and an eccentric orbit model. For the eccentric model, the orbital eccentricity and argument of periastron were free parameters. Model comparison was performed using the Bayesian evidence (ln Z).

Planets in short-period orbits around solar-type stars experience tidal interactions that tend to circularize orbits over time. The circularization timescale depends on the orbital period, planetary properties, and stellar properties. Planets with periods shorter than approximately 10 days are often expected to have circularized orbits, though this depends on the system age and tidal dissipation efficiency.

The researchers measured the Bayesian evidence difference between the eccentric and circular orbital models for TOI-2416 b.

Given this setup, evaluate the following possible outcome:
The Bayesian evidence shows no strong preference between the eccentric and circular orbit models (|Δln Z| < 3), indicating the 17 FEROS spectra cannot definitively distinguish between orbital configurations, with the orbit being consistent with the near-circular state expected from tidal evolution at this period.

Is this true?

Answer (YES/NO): NO